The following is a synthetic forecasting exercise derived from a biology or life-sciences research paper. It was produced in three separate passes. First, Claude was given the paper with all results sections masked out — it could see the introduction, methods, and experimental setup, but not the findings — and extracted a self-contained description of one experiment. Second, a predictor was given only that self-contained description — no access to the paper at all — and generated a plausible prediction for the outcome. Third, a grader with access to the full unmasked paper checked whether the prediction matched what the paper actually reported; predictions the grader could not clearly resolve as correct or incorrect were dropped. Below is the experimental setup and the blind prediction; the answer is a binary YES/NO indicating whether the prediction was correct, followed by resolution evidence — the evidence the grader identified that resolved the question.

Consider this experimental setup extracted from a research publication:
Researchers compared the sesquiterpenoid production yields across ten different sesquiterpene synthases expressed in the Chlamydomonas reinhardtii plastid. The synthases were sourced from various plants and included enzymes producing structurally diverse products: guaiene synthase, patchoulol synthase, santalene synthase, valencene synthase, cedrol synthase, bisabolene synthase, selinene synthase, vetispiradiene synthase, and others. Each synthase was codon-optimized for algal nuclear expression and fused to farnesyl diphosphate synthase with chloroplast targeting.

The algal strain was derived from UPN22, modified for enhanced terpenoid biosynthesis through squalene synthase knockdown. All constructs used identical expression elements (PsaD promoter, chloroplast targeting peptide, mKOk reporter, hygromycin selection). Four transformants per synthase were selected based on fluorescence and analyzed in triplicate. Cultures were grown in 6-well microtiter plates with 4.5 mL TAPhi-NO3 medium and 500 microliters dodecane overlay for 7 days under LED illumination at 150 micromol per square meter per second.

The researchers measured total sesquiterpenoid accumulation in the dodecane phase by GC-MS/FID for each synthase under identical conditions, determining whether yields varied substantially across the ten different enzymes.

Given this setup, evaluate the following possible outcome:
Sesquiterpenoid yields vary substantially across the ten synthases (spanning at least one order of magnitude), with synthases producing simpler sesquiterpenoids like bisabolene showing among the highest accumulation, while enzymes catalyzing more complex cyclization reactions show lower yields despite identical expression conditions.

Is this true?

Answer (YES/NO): NO